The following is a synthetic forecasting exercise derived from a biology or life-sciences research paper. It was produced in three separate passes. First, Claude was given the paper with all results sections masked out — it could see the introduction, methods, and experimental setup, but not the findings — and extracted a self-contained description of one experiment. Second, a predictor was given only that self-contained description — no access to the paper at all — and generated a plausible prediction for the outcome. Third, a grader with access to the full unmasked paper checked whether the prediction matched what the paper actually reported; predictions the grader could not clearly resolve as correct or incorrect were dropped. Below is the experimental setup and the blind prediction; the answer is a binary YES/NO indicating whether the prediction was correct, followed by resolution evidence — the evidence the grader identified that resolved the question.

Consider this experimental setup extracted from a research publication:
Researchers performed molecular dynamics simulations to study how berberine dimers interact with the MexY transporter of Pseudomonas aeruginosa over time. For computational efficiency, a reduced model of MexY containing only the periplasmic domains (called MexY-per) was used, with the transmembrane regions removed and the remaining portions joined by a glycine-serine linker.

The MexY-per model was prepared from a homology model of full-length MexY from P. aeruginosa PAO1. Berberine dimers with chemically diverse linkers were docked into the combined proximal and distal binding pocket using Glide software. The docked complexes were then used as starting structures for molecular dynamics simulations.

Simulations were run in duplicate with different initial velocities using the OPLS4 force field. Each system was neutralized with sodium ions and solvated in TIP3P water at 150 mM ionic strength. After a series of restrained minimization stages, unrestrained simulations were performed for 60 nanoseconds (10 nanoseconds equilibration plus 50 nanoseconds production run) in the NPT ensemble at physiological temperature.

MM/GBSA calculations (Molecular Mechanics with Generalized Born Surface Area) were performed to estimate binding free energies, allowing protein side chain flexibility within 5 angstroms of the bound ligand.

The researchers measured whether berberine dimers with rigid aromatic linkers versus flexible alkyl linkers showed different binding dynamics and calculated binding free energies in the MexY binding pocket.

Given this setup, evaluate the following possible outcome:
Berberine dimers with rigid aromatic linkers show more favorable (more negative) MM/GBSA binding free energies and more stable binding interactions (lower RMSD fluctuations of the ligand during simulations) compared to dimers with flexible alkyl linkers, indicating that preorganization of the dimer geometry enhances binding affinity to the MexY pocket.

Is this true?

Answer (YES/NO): NO